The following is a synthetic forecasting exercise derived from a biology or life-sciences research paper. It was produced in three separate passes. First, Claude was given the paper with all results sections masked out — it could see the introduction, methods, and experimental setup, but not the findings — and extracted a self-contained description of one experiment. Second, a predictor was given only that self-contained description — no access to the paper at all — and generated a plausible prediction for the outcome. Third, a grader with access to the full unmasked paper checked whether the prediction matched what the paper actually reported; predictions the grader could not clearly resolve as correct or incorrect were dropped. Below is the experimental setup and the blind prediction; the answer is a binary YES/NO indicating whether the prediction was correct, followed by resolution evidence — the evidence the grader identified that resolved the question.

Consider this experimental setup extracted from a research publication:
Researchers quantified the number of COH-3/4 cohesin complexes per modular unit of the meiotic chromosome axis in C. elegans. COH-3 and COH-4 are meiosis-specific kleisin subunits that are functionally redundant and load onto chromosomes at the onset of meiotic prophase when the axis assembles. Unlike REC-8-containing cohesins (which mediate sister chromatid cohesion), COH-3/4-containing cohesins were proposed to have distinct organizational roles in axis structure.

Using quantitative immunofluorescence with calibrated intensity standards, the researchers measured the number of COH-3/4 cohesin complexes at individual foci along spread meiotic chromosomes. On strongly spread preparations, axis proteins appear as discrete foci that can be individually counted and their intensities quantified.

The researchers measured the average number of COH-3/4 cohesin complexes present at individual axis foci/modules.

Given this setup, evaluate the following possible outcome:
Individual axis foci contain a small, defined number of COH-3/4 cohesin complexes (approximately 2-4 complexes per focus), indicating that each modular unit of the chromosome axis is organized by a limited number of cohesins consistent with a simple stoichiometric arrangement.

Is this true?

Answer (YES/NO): YES